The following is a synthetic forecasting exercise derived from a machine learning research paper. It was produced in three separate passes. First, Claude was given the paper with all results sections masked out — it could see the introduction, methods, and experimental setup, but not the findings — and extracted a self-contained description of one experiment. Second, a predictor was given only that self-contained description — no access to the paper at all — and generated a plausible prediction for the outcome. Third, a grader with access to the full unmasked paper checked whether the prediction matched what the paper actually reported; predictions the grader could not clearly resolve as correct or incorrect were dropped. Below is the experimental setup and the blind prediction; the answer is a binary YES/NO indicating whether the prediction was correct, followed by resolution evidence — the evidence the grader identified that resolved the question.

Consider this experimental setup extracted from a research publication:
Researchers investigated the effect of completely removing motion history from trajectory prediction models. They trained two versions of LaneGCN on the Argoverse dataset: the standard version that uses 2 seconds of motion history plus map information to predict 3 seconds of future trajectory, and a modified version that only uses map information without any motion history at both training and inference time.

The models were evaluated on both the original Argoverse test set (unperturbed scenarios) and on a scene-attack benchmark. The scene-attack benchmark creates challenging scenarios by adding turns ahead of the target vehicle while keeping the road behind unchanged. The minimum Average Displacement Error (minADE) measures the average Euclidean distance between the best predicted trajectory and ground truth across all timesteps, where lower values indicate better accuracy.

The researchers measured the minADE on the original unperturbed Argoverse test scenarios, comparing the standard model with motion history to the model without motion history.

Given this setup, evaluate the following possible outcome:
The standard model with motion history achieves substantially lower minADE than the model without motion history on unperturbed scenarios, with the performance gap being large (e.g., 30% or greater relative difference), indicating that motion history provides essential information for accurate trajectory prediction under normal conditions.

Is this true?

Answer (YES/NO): YES